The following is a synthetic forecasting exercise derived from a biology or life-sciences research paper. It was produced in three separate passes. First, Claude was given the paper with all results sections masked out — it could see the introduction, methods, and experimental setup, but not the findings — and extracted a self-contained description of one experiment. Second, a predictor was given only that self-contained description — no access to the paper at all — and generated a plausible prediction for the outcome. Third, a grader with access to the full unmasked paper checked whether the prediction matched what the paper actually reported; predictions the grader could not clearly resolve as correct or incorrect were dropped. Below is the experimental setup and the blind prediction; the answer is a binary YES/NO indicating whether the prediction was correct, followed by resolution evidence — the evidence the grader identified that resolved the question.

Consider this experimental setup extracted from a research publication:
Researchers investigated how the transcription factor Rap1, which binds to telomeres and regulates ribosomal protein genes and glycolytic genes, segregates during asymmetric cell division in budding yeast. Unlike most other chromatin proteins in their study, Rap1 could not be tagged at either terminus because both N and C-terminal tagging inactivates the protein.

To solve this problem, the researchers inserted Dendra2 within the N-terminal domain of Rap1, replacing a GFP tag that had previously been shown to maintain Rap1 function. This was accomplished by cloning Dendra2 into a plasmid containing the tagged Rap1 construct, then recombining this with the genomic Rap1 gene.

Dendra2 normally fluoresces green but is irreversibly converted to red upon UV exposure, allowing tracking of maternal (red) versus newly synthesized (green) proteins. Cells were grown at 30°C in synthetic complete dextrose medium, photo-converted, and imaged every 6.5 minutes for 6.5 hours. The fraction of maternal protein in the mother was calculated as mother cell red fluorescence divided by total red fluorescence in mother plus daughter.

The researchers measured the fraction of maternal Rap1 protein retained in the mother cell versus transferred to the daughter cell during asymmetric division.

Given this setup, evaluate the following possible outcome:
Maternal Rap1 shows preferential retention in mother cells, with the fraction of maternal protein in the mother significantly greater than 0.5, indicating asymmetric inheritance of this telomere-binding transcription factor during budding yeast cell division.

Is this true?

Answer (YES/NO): NO